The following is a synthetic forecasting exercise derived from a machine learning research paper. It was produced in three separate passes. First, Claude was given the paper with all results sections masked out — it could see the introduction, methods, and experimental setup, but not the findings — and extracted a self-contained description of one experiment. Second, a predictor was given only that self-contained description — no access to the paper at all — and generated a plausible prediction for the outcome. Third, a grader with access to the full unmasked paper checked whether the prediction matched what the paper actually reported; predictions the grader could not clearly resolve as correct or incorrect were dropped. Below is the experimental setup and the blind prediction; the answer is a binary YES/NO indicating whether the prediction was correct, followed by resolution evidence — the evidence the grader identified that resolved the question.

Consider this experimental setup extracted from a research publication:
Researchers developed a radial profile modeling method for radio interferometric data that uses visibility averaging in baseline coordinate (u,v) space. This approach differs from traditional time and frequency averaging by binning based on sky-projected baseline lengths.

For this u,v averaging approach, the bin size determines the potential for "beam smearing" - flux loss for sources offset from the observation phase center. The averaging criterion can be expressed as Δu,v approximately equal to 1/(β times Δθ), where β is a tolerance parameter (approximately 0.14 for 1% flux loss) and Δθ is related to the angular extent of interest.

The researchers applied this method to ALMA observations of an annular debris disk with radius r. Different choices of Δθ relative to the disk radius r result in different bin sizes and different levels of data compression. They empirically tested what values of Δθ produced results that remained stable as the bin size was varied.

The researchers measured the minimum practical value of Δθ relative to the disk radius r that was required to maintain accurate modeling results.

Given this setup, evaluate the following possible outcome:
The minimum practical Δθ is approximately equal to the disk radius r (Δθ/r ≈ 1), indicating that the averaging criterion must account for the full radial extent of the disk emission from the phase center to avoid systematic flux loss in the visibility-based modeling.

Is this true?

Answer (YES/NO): NO